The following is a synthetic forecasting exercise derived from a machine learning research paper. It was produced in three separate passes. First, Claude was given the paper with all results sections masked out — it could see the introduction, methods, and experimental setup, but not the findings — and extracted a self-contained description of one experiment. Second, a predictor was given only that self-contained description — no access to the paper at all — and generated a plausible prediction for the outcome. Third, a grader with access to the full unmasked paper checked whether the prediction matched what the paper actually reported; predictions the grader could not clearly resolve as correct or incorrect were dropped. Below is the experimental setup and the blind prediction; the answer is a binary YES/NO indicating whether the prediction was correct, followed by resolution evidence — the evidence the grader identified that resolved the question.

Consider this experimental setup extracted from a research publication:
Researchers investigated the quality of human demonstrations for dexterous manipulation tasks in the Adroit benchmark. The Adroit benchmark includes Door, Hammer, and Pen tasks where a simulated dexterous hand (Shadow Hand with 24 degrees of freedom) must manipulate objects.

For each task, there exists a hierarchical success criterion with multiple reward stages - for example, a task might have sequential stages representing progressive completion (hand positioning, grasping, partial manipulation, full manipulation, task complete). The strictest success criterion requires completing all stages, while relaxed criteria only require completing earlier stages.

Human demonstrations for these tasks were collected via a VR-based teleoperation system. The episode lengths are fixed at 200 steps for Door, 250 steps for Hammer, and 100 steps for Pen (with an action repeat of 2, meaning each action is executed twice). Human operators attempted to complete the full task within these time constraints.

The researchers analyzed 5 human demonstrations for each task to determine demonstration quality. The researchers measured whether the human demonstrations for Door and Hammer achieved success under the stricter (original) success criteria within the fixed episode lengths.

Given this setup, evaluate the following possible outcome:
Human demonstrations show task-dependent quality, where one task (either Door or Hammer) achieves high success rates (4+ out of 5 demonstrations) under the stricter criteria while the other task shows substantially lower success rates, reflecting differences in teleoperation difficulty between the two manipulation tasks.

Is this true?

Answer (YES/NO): NO